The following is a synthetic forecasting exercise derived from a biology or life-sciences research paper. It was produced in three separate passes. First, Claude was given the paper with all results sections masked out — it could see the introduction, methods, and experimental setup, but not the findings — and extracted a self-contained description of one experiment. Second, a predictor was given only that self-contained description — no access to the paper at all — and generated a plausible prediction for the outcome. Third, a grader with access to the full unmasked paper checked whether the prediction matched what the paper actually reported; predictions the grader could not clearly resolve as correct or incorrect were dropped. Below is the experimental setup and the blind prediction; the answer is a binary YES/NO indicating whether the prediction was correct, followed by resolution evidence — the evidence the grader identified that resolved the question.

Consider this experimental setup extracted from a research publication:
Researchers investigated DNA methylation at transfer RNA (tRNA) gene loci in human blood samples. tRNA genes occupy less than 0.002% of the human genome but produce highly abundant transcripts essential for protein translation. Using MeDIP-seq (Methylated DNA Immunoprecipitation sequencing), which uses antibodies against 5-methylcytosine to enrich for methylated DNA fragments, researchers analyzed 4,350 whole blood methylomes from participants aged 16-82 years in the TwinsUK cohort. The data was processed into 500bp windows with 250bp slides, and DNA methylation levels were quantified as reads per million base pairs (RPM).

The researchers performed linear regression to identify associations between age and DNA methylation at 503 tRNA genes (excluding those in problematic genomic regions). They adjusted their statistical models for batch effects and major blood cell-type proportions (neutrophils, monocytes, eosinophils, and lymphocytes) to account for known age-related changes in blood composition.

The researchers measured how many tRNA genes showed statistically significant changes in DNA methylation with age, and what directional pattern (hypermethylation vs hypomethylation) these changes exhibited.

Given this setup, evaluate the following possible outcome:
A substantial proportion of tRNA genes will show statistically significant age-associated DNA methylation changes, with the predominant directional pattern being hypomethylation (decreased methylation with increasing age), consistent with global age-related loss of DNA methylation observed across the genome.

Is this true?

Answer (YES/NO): NO